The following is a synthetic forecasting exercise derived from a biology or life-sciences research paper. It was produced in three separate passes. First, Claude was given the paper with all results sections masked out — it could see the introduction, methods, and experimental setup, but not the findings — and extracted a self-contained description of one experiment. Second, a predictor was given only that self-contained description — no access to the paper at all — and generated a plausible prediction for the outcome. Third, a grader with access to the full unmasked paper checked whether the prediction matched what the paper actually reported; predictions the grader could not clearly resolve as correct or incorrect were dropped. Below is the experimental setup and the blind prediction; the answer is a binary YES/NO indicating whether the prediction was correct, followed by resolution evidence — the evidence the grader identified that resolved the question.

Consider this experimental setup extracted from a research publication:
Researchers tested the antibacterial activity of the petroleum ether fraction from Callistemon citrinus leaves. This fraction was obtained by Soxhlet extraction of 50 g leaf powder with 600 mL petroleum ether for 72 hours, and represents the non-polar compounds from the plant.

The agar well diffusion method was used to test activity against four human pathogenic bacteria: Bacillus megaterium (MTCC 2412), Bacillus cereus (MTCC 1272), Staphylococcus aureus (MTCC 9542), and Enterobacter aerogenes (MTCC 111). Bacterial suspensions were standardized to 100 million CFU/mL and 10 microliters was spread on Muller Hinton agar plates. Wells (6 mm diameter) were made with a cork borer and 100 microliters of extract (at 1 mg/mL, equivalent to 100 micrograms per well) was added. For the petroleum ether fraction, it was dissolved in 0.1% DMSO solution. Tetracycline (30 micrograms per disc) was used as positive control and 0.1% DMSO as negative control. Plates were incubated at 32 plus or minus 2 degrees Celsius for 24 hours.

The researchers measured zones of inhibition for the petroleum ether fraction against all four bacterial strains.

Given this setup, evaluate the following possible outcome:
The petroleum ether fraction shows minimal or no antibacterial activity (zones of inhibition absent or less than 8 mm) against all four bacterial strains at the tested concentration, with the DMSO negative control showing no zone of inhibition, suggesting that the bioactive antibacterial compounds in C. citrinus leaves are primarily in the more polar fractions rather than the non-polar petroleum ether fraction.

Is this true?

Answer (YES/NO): NO